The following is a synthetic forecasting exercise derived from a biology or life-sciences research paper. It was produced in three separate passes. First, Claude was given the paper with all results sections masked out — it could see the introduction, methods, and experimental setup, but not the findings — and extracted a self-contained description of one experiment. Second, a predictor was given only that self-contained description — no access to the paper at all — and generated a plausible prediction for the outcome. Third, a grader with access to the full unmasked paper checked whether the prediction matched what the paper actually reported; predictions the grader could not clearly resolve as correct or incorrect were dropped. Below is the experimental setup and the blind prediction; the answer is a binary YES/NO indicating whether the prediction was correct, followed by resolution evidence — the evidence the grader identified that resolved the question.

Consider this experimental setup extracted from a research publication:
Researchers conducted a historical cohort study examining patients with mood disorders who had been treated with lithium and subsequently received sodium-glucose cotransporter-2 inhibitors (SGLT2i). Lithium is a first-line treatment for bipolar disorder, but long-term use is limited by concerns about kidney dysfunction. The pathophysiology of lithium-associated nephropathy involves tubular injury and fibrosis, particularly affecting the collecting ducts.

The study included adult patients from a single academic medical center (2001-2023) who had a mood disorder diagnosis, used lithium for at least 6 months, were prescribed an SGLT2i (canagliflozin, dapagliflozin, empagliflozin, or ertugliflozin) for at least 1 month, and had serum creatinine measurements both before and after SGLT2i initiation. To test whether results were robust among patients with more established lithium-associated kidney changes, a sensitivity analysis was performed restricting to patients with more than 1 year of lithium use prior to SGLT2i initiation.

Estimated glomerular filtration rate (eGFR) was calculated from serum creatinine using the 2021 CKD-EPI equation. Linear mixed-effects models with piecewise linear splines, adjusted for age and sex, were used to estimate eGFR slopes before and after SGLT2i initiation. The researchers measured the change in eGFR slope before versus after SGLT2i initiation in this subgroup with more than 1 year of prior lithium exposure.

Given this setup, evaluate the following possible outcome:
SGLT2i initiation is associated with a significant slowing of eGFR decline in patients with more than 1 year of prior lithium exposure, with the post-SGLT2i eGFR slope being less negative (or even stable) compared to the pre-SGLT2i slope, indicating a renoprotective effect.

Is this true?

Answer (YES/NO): NO